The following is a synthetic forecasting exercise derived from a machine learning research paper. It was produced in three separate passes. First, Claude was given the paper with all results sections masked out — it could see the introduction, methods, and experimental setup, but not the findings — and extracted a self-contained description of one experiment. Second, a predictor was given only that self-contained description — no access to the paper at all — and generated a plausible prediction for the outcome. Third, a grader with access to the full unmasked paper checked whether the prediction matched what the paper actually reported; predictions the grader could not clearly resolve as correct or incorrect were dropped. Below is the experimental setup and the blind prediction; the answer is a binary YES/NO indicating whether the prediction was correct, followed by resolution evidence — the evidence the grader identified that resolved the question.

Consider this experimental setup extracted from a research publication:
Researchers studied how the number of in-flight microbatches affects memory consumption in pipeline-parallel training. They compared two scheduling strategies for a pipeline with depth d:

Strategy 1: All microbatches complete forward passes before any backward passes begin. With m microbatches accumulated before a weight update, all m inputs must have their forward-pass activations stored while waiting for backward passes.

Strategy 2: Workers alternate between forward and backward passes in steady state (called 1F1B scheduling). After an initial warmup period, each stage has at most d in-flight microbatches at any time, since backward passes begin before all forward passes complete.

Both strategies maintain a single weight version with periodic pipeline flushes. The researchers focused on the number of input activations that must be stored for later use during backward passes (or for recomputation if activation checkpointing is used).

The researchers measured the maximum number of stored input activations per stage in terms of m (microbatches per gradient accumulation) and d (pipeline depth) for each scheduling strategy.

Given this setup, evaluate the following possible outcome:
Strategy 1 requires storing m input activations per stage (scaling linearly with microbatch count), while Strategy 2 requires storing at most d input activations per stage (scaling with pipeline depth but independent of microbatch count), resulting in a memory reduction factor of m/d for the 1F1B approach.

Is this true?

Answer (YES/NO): YES